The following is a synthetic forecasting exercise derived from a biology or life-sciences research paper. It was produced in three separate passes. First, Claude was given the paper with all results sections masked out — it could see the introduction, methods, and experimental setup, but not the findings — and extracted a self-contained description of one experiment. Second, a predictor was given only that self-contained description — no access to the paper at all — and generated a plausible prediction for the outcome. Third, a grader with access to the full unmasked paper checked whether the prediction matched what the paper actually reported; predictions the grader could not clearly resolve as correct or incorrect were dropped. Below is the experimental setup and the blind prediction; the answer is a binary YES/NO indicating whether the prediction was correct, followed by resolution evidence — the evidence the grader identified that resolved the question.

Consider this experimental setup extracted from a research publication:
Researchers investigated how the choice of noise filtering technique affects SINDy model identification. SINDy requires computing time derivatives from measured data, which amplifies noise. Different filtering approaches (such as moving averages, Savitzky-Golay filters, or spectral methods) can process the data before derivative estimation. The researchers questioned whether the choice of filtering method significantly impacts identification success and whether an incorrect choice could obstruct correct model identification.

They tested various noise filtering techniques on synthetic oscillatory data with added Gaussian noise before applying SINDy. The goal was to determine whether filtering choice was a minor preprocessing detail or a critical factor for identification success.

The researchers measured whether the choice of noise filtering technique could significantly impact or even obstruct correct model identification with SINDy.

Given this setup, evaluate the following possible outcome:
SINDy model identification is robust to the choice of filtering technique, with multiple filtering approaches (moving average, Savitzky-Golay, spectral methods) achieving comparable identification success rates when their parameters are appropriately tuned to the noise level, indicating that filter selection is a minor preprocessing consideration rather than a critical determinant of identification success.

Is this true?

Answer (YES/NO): NO